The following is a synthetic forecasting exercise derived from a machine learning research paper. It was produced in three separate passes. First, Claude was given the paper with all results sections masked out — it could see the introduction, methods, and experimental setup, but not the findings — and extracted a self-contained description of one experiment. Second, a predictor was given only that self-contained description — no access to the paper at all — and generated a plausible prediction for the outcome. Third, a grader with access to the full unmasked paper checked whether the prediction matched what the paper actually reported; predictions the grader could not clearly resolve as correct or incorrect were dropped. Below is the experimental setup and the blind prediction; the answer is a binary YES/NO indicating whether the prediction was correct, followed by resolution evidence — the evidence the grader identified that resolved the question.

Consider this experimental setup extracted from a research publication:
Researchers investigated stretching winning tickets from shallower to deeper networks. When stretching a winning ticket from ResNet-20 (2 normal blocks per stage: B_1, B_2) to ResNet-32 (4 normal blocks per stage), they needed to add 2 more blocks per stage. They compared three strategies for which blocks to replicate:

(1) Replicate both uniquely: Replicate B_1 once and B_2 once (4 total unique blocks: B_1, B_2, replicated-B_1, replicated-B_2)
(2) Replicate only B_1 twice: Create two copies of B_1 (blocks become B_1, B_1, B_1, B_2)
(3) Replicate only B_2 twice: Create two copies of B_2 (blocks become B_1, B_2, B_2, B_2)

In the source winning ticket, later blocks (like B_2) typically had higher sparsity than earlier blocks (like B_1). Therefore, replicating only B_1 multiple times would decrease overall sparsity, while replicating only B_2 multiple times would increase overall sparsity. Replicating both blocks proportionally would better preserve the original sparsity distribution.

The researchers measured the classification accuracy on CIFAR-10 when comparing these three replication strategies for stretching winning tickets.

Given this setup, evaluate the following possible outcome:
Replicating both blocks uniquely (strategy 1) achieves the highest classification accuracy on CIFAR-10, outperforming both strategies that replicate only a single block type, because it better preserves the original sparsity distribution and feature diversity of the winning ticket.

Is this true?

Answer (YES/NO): YES